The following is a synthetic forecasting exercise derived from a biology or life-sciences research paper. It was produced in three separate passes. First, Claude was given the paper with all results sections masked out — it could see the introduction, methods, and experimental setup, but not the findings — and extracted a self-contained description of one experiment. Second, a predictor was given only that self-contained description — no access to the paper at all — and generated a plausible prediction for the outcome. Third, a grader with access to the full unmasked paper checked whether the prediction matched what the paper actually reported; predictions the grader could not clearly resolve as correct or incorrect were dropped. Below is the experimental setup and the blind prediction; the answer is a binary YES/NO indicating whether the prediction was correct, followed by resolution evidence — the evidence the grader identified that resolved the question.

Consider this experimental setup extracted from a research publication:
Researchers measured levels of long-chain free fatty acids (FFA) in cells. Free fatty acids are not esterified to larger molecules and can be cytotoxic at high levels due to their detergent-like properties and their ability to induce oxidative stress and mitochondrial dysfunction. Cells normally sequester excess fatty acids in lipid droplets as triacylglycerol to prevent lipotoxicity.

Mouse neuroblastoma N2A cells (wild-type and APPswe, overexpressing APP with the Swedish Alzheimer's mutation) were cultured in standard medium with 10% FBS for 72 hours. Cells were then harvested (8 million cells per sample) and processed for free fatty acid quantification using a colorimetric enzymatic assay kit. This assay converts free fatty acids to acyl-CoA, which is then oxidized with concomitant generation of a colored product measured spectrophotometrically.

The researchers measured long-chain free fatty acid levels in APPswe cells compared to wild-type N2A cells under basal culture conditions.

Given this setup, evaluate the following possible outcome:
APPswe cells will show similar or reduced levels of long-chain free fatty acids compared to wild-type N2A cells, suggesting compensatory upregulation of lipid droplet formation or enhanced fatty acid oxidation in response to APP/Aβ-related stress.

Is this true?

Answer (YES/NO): NO